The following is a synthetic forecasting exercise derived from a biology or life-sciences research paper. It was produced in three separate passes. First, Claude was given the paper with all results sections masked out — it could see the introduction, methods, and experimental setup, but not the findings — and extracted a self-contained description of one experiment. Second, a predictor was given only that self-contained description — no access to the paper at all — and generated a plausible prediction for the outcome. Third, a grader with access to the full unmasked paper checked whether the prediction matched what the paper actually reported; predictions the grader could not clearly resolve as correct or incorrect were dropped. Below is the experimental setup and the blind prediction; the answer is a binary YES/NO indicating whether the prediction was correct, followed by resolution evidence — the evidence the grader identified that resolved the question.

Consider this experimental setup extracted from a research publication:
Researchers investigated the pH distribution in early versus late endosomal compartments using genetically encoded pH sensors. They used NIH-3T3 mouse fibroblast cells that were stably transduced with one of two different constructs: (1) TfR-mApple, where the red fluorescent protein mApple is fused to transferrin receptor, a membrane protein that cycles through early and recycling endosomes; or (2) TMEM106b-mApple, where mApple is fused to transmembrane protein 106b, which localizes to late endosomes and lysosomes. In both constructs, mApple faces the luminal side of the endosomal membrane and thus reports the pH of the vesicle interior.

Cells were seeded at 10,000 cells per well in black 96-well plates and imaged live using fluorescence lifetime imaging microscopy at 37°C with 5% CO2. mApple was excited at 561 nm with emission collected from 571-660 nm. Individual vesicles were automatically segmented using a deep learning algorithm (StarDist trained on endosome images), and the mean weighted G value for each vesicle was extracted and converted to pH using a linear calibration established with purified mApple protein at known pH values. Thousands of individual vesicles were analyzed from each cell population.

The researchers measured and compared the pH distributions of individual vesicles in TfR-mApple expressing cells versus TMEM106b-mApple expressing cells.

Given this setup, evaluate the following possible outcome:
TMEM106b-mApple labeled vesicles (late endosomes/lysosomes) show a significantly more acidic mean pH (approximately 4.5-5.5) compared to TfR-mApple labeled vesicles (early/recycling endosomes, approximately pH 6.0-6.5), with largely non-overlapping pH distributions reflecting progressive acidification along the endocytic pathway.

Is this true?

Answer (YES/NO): NO